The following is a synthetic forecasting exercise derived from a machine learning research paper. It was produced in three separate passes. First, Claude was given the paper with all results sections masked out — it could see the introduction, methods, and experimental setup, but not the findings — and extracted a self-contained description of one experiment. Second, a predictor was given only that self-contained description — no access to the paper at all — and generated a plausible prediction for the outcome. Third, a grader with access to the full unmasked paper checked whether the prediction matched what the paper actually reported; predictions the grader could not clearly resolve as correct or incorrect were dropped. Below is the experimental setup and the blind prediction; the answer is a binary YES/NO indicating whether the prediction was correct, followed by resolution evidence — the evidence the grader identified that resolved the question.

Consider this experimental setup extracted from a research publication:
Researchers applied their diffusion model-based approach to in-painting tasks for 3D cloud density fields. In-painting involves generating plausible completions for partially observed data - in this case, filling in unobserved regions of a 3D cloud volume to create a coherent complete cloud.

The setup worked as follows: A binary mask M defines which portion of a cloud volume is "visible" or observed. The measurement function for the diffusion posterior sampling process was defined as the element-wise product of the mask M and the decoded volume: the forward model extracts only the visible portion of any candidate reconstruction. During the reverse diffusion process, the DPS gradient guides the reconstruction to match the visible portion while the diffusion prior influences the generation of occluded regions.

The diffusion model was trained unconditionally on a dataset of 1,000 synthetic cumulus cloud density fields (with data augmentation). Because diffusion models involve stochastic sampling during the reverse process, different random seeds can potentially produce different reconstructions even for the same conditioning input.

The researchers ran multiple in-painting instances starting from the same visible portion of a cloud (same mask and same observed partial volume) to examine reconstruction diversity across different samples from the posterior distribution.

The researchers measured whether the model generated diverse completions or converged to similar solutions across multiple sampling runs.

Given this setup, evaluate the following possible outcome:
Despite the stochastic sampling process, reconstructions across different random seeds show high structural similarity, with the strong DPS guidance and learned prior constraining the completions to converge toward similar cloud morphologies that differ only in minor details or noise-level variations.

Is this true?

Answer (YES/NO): NO